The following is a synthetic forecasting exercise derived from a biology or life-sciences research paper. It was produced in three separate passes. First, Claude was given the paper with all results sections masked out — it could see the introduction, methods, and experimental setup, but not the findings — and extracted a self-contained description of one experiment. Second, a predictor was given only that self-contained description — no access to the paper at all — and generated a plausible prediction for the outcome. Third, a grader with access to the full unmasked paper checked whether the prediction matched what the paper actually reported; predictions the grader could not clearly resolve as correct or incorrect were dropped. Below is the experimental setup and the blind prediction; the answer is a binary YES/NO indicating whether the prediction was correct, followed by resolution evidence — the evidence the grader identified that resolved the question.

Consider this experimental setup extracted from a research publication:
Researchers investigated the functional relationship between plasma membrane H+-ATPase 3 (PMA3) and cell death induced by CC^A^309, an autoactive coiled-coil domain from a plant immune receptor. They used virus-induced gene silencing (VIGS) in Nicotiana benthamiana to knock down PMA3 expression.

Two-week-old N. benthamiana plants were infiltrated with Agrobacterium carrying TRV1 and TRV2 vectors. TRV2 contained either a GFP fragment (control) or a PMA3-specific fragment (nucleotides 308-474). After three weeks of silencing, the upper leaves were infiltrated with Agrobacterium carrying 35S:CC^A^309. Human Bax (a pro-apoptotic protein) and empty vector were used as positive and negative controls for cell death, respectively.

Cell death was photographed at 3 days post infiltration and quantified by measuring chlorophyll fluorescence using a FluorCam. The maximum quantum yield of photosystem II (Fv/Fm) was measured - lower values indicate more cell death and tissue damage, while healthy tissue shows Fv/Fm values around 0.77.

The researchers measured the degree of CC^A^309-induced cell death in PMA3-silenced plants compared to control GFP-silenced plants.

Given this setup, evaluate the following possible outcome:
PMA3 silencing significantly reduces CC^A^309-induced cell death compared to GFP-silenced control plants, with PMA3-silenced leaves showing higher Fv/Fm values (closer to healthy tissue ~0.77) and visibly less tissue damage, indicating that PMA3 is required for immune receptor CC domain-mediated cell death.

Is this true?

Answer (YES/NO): NO